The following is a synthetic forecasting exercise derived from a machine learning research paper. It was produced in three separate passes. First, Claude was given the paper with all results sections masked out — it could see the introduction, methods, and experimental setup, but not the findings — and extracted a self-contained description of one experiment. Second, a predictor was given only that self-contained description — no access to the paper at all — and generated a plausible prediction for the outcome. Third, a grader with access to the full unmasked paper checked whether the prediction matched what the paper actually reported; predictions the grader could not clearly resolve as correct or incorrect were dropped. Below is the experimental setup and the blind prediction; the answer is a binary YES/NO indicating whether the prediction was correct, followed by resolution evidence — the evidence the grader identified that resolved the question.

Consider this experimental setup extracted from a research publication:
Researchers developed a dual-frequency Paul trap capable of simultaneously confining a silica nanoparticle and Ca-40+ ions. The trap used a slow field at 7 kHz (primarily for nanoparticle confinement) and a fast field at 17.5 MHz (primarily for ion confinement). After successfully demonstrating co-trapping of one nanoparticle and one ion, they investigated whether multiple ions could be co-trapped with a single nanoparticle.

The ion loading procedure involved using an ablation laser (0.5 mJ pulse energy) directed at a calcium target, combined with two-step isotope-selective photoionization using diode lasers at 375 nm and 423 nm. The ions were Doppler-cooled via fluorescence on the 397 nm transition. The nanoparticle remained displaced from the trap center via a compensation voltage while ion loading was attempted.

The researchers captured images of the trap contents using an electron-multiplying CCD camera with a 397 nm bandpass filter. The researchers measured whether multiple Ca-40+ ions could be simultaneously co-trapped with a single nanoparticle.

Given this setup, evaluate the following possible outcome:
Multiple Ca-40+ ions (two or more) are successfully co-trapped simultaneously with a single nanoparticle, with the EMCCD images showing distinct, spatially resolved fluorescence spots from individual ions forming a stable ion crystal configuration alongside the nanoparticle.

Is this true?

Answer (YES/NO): YES